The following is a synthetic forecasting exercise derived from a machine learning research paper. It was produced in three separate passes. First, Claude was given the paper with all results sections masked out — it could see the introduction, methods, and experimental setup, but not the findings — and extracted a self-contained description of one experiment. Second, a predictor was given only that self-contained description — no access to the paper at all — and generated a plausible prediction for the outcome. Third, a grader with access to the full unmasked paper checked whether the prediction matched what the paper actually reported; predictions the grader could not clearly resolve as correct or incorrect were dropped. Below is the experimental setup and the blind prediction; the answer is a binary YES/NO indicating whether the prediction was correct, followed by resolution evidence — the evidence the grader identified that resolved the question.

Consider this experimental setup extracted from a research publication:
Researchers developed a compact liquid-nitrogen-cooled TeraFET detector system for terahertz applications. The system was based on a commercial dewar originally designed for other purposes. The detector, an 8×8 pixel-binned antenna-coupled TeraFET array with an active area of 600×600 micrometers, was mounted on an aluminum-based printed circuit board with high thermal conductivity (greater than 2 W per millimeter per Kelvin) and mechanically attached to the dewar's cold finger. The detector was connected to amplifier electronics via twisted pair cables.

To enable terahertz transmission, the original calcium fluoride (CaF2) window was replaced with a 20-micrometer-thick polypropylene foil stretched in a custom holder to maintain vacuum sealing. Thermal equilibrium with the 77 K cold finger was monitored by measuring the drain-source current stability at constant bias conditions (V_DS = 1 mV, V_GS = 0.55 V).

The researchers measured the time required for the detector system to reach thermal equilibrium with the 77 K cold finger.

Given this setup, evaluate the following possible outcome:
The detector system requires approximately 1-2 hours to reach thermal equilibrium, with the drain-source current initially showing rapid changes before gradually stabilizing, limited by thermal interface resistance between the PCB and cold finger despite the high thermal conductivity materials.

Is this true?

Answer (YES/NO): YES